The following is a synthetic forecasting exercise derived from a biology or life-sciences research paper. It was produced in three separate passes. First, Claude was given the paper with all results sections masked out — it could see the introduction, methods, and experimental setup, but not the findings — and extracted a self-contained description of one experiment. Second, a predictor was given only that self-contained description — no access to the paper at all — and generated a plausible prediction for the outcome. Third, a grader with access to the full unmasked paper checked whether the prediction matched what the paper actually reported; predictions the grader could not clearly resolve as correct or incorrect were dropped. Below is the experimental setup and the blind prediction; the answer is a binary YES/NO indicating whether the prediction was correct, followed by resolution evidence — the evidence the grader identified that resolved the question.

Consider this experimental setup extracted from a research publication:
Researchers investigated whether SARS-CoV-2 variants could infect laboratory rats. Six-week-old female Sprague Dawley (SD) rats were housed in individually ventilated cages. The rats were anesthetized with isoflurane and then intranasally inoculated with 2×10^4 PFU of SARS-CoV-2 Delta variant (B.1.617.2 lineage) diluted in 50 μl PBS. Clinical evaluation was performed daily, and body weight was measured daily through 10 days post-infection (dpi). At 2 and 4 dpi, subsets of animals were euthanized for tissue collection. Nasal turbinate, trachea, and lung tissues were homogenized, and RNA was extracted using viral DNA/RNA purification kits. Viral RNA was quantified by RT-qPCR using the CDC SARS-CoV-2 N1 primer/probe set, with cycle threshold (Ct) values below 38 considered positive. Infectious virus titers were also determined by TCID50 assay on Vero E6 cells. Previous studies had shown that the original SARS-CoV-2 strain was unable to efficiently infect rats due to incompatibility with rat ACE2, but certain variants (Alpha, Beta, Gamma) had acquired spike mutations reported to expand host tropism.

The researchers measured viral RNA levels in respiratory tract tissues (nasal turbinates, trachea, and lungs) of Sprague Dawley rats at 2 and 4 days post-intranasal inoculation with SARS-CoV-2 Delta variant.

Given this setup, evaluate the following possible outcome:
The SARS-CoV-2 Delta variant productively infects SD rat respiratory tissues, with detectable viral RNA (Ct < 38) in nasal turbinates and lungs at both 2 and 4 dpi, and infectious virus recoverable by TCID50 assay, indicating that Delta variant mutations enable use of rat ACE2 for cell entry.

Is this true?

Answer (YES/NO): YES